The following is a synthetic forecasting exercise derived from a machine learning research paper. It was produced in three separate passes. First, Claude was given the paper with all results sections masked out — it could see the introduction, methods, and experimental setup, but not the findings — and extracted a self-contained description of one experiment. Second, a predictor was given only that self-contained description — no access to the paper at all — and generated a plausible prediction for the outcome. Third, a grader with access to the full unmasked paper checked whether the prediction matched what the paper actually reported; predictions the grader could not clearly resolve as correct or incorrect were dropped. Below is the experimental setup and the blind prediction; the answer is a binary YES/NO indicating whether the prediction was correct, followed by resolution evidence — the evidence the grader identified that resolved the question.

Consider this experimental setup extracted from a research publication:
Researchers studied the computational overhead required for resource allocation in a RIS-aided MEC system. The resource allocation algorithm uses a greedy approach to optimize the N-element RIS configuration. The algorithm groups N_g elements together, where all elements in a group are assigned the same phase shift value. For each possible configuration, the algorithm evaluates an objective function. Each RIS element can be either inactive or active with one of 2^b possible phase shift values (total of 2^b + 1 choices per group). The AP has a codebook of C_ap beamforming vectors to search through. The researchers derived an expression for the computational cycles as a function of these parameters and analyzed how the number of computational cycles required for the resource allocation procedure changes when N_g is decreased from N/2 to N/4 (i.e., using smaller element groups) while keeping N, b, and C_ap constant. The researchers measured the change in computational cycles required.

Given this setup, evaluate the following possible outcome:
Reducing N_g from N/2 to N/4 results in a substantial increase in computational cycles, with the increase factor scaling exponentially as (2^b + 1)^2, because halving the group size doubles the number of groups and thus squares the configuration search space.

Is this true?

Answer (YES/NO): NO